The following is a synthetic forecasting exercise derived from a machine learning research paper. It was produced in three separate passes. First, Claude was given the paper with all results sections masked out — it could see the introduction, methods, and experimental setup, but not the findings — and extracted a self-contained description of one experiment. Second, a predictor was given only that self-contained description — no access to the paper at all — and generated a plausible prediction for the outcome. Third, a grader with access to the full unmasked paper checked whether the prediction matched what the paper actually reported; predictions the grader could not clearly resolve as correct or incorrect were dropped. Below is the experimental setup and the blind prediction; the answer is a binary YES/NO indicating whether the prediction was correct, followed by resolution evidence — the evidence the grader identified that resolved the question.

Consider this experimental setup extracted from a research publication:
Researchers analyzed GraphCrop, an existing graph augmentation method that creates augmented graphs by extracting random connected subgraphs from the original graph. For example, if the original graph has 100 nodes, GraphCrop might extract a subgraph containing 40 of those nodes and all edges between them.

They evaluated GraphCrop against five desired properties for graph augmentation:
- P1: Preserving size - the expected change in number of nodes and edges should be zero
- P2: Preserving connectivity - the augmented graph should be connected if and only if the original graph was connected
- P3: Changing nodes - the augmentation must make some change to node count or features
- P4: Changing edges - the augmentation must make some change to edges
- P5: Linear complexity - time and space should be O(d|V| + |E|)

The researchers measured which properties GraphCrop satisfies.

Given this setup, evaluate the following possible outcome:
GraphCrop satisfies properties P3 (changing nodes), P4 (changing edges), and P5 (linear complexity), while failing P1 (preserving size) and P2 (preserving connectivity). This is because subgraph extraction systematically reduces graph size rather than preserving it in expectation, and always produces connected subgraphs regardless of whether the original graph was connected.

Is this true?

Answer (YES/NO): YES